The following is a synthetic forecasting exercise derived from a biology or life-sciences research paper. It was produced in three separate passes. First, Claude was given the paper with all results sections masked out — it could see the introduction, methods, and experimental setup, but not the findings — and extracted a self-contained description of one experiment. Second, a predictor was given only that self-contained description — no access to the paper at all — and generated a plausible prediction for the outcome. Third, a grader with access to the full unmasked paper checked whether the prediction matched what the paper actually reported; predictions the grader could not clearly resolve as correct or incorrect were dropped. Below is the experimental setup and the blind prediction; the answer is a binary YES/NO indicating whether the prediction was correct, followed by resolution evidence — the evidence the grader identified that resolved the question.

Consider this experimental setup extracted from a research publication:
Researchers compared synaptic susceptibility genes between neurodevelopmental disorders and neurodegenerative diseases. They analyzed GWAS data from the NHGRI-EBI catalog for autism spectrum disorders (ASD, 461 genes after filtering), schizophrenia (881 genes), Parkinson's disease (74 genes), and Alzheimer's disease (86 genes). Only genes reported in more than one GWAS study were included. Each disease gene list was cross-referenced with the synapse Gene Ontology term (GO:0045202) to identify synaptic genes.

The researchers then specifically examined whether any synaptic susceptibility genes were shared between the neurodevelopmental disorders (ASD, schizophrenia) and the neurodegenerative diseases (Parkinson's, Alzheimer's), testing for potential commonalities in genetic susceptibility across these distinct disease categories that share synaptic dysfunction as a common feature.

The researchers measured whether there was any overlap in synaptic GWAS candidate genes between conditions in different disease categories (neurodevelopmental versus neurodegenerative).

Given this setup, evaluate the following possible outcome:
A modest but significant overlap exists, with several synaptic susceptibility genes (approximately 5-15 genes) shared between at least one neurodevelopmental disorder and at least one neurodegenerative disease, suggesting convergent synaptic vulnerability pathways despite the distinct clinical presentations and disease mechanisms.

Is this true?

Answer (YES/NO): YES